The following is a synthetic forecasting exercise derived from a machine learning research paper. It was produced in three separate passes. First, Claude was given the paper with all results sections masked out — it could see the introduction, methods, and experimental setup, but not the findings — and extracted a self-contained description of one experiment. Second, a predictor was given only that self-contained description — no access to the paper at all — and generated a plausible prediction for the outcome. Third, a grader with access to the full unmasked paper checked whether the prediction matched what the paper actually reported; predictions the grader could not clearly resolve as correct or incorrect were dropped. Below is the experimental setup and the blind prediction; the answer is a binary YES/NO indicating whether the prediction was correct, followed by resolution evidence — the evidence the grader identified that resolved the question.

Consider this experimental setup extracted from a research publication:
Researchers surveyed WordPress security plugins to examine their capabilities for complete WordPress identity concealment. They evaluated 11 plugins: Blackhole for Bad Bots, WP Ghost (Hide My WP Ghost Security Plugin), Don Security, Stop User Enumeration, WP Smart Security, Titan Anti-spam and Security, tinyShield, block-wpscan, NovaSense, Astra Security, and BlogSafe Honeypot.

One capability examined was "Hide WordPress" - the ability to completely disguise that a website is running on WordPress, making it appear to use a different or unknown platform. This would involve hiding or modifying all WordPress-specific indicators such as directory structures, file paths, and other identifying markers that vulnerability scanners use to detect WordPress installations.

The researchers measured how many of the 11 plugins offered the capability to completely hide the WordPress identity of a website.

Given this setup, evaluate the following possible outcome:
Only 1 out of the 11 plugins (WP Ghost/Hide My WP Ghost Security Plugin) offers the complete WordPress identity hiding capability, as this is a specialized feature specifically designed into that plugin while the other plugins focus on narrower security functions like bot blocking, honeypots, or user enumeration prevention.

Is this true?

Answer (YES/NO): NO